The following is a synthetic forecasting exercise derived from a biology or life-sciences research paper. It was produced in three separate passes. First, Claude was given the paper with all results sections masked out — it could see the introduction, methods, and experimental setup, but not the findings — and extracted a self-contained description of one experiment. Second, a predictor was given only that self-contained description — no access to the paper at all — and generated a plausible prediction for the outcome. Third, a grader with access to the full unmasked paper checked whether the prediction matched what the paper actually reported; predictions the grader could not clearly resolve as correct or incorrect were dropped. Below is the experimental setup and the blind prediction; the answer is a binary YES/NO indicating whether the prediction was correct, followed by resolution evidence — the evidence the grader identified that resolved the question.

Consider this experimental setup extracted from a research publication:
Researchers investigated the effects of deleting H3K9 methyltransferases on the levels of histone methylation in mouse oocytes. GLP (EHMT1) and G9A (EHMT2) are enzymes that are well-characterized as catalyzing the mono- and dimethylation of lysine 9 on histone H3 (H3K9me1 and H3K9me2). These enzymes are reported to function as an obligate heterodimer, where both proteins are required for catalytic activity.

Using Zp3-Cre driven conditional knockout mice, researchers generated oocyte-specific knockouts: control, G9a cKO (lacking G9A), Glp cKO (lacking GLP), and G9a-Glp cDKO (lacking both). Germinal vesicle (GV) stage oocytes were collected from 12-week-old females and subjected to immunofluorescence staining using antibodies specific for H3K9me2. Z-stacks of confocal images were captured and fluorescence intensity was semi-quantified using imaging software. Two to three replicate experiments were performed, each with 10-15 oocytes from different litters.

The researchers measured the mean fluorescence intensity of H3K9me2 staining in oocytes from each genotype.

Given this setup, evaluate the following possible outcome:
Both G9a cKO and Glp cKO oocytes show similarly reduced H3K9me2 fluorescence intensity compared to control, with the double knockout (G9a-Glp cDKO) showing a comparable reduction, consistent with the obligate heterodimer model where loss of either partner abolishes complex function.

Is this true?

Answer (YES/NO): YES